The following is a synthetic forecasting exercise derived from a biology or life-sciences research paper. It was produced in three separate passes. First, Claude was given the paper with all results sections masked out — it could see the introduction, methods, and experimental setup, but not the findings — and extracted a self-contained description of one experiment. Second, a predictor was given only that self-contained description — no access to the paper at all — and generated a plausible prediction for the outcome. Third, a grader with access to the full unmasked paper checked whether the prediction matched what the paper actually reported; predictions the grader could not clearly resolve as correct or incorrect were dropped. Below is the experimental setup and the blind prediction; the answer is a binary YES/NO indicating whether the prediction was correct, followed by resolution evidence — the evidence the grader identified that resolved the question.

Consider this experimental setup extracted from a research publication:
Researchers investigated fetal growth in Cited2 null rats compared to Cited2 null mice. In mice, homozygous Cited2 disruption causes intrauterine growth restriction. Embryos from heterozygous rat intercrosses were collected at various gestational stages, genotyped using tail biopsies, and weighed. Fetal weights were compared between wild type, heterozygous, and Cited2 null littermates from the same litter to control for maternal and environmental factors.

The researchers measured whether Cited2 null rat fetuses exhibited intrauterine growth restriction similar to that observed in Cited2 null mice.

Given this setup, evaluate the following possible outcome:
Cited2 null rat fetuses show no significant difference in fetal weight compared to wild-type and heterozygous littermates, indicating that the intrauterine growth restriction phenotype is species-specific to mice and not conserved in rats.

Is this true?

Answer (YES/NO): NO